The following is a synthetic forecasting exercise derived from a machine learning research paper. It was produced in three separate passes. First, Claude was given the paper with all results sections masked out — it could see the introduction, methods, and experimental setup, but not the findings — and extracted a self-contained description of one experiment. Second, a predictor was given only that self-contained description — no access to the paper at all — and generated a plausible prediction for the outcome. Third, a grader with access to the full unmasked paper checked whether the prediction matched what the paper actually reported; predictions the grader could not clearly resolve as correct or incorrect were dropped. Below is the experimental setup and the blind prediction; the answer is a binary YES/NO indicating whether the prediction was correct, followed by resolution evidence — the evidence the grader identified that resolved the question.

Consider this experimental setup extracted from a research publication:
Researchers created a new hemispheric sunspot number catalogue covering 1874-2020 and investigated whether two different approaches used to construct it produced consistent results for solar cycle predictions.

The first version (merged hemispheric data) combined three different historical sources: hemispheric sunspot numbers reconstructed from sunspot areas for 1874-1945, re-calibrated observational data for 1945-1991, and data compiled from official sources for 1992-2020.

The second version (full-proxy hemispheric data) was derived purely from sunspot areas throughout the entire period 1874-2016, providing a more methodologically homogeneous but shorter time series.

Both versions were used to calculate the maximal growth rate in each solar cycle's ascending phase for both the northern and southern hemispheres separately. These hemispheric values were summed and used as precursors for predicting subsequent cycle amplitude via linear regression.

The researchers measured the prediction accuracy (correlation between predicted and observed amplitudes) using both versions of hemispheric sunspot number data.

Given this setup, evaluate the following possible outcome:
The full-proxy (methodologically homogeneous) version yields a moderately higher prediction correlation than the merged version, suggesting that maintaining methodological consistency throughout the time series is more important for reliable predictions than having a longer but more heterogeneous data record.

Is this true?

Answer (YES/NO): YES